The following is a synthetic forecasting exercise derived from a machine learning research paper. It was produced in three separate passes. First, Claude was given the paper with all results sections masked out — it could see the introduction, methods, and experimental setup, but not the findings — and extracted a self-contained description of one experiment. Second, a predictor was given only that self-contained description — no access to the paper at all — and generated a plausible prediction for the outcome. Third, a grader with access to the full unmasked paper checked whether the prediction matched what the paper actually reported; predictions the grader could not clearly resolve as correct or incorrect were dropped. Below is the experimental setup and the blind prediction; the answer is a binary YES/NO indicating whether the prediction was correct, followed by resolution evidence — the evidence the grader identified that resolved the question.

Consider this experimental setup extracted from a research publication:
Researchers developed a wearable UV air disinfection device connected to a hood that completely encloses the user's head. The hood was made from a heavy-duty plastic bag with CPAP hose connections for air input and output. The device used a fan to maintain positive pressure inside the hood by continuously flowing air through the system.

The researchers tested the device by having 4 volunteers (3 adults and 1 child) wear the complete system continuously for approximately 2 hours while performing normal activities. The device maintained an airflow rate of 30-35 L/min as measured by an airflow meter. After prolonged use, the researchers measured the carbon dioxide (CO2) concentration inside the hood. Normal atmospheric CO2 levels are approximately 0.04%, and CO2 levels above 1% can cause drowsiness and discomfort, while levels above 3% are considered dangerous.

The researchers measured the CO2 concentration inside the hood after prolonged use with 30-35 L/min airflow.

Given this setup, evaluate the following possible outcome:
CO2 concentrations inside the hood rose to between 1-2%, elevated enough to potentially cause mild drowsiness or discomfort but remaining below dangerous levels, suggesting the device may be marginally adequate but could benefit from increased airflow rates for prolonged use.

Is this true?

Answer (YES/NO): NO